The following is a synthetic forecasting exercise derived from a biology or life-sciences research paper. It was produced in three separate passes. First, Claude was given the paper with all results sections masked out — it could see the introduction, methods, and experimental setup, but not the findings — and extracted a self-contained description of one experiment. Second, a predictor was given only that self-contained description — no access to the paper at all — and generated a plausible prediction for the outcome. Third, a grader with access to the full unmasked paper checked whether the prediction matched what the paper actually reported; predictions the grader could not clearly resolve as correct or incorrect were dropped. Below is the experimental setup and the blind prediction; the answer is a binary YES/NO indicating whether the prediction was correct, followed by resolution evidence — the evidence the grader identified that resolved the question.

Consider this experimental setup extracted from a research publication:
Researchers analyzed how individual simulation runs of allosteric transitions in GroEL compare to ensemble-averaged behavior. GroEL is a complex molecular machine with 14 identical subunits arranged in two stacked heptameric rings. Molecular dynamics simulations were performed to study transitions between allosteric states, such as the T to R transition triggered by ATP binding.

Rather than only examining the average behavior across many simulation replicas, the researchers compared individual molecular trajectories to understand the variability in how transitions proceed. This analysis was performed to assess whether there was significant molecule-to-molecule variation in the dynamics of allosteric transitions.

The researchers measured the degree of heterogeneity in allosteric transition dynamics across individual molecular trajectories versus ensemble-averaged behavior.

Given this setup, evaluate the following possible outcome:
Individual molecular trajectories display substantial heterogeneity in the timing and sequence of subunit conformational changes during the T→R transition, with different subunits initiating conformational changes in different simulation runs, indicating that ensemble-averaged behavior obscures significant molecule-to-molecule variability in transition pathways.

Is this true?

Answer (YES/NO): YES